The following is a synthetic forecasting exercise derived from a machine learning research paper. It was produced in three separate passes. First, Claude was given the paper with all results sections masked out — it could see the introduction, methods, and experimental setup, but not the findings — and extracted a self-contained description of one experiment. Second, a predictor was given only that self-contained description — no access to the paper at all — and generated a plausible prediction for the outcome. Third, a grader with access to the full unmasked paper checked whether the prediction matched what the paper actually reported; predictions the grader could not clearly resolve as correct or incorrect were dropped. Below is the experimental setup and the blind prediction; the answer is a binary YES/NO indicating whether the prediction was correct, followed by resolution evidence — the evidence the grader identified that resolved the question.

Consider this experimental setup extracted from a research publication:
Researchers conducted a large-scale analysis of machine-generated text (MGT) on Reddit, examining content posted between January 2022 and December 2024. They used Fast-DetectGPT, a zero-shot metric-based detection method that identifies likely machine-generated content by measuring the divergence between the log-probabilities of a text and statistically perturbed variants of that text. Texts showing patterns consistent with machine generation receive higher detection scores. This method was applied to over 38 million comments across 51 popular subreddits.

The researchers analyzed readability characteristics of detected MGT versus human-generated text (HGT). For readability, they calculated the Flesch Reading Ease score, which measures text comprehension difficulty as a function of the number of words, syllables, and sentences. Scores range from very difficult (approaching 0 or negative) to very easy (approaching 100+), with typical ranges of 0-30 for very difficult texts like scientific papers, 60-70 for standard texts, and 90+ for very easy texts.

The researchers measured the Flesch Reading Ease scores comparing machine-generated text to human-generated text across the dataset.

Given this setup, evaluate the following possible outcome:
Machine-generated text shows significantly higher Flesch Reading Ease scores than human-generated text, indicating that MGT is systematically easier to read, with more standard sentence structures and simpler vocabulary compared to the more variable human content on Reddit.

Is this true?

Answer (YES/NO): NO